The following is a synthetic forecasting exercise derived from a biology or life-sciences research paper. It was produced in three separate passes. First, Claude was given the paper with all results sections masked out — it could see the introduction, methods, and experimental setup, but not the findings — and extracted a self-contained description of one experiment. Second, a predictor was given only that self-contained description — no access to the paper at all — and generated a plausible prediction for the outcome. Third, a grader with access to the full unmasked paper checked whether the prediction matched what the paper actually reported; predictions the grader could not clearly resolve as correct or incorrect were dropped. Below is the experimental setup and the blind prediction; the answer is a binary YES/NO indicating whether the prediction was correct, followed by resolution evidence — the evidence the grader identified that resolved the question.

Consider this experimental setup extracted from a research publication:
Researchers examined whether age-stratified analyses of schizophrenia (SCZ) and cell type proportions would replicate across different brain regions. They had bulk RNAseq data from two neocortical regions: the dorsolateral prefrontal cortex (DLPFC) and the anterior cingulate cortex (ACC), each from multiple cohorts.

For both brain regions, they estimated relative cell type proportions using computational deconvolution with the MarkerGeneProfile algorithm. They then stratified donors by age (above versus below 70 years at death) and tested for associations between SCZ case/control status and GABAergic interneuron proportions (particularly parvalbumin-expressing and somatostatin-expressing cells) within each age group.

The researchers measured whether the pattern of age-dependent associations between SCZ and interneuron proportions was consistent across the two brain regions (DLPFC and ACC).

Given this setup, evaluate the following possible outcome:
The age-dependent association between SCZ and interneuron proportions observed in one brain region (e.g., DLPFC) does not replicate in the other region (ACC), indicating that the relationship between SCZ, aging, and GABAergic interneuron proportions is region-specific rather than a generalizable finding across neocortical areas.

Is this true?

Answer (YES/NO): NO